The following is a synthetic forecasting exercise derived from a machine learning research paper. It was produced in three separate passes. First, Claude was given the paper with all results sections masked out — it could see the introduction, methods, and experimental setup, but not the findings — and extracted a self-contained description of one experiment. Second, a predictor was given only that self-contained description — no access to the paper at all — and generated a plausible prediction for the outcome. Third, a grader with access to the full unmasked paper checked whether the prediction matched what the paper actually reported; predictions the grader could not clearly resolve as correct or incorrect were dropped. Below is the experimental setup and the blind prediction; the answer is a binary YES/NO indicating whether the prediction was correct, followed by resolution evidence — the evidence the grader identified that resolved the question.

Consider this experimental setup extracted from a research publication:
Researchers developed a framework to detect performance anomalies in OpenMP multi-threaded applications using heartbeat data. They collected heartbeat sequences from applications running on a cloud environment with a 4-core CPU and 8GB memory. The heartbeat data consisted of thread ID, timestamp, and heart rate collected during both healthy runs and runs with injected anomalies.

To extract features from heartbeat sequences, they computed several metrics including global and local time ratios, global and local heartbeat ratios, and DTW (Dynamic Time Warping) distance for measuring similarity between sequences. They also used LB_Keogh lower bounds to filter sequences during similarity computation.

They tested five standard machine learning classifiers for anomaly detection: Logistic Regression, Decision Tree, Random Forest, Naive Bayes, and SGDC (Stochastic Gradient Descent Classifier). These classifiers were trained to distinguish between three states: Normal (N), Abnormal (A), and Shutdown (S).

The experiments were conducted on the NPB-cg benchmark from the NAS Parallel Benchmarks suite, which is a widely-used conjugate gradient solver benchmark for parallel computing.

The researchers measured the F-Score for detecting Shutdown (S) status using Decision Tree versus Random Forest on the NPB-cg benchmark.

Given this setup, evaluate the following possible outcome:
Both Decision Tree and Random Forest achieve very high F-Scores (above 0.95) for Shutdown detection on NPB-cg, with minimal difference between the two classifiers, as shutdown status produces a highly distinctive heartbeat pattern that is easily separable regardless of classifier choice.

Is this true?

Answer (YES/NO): YES